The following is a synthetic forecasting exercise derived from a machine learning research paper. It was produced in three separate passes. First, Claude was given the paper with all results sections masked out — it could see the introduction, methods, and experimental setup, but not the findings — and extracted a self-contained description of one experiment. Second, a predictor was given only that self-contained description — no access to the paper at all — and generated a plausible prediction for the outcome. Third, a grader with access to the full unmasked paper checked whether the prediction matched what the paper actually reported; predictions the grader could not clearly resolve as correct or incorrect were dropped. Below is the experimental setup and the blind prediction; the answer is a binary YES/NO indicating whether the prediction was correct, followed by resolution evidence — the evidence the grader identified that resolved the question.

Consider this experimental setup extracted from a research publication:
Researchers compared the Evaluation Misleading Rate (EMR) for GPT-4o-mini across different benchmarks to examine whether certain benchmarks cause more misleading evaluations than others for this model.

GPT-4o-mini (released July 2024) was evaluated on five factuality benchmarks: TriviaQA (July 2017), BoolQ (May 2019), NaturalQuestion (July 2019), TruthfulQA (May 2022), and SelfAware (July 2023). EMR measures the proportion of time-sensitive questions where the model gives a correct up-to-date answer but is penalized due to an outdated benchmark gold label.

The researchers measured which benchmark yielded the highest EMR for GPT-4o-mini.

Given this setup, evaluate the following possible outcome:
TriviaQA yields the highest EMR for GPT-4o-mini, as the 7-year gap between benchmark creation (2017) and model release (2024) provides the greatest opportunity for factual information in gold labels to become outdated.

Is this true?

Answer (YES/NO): NO